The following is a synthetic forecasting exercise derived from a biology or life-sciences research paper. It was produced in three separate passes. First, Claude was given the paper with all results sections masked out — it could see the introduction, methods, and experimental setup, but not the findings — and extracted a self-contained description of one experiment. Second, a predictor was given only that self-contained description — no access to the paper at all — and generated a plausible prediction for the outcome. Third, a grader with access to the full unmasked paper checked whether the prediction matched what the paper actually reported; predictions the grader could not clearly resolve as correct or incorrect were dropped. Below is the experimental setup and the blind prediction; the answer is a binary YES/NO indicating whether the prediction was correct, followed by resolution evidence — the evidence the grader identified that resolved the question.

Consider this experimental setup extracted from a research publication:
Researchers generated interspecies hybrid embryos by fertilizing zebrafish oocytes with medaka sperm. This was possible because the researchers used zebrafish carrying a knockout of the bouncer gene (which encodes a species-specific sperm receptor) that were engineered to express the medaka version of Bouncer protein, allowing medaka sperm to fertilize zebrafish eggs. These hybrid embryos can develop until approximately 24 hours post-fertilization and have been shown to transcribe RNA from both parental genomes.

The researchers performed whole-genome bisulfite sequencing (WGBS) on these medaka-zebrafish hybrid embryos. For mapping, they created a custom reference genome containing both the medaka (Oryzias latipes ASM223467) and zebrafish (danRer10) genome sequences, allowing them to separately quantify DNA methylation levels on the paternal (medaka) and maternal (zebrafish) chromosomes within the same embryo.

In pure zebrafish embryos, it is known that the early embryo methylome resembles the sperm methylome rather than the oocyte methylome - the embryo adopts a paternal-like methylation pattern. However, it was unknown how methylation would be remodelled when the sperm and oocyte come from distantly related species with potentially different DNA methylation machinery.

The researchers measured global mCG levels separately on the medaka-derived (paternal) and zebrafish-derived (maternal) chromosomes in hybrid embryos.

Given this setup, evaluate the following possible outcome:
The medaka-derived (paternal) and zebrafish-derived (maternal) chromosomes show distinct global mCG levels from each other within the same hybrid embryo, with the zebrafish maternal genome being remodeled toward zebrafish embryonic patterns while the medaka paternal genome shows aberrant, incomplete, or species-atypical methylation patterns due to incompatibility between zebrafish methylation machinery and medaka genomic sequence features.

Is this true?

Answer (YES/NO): NO